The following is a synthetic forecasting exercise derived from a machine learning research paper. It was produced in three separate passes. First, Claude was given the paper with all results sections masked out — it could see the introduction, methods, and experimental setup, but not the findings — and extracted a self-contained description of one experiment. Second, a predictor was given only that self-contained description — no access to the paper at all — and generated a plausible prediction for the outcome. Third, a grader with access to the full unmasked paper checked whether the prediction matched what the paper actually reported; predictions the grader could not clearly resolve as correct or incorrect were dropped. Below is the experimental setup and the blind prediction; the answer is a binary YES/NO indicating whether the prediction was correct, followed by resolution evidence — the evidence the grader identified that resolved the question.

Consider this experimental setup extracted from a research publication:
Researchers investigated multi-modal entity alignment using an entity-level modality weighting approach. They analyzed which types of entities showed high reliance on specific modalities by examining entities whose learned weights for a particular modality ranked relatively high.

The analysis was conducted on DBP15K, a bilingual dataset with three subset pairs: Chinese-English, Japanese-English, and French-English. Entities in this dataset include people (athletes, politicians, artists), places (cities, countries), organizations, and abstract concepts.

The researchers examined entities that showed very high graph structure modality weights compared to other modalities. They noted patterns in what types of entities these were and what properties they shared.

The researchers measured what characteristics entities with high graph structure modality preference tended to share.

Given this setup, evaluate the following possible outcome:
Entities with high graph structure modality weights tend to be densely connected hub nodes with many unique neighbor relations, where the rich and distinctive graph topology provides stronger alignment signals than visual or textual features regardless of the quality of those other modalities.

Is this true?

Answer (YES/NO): NO